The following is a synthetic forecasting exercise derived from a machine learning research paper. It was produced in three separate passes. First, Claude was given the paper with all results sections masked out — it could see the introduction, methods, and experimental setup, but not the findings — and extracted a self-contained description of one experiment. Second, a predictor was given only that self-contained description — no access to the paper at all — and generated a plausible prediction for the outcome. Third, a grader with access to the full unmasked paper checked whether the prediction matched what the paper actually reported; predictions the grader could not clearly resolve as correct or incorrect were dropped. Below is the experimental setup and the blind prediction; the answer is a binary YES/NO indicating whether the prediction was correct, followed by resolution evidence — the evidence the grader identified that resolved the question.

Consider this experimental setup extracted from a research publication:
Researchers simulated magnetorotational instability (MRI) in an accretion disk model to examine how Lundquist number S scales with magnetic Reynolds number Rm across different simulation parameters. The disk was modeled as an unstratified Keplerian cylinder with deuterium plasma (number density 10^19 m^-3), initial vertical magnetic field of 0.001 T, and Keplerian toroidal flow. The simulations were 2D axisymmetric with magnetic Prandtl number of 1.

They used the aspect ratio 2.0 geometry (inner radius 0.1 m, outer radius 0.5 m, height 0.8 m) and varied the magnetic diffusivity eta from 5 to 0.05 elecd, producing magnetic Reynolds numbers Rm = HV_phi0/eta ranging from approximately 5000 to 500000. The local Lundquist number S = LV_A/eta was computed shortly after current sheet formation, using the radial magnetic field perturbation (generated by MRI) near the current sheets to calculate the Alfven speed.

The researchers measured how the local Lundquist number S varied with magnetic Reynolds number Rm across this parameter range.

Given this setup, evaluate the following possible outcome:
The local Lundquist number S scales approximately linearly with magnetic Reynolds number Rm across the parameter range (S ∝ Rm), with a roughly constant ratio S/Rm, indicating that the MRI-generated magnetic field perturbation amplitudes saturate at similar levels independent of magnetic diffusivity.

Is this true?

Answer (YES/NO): NO